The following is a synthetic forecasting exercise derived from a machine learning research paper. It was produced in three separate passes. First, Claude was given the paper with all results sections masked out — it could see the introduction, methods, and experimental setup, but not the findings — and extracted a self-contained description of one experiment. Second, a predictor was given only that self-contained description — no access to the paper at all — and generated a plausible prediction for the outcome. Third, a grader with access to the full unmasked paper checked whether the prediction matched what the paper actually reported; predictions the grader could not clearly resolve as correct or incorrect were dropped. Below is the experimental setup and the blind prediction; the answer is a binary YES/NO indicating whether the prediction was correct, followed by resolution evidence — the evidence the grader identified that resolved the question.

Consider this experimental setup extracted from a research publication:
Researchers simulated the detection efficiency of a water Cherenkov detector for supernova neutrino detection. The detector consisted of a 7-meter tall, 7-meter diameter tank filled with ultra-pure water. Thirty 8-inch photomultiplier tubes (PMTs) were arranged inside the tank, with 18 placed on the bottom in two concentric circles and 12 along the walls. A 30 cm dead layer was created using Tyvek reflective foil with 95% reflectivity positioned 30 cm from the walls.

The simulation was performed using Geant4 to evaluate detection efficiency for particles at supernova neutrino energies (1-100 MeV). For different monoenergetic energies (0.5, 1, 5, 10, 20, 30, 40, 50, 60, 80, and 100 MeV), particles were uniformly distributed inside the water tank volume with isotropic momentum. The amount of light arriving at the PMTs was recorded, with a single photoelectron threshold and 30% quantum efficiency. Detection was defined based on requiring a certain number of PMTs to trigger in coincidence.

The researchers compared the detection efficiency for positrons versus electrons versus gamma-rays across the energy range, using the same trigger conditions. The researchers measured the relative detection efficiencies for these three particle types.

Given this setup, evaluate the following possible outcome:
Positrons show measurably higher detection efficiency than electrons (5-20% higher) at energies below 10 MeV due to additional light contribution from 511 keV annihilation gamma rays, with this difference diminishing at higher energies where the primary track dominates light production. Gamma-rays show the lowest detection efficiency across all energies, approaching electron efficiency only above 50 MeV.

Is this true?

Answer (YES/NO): NO